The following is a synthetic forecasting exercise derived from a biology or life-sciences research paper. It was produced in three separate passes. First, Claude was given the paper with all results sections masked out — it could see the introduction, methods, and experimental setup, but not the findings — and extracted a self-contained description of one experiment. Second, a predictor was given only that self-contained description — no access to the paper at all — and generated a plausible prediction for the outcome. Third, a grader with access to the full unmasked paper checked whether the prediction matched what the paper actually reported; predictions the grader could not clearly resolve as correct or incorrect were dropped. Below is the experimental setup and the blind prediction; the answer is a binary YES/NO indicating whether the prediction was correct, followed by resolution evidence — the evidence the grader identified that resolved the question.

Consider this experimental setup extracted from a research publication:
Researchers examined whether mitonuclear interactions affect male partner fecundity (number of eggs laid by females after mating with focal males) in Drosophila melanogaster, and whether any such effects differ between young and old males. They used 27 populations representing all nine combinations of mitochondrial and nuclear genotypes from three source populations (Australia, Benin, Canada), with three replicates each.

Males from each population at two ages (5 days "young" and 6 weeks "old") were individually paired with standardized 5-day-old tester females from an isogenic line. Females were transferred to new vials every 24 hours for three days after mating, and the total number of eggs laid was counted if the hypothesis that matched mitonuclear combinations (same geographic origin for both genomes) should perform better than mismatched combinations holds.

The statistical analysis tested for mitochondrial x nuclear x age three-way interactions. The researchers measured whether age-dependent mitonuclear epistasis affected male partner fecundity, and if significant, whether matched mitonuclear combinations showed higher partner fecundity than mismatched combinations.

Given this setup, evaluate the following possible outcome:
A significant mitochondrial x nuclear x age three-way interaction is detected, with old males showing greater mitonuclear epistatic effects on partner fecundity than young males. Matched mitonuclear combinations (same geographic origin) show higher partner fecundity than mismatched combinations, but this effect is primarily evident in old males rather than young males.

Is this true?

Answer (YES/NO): NO